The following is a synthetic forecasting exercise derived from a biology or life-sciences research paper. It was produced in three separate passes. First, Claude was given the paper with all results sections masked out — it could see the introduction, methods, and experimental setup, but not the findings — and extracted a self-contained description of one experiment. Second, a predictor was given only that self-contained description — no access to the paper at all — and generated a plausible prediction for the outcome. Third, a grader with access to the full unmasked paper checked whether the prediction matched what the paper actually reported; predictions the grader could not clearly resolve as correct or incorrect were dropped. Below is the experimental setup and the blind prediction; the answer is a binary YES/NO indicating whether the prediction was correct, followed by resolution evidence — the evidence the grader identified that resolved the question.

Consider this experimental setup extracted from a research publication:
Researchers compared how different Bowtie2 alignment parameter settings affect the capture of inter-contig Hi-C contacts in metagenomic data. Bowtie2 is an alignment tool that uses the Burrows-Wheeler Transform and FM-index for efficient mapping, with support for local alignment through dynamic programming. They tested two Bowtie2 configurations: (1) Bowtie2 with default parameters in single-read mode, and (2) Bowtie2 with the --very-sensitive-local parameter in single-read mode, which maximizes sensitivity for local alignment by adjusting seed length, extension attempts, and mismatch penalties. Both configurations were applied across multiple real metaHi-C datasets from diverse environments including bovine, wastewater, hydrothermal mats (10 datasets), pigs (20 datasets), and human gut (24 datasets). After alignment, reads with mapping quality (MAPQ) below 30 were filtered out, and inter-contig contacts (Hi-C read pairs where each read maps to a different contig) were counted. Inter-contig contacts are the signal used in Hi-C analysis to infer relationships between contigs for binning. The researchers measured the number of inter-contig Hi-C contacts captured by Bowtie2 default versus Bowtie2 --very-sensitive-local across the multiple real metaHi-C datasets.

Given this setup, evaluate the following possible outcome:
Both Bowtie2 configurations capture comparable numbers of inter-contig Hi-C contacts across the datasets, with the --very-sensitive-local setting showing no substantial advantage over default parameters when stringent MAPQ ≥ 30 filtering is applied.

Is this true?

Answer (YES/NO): YES